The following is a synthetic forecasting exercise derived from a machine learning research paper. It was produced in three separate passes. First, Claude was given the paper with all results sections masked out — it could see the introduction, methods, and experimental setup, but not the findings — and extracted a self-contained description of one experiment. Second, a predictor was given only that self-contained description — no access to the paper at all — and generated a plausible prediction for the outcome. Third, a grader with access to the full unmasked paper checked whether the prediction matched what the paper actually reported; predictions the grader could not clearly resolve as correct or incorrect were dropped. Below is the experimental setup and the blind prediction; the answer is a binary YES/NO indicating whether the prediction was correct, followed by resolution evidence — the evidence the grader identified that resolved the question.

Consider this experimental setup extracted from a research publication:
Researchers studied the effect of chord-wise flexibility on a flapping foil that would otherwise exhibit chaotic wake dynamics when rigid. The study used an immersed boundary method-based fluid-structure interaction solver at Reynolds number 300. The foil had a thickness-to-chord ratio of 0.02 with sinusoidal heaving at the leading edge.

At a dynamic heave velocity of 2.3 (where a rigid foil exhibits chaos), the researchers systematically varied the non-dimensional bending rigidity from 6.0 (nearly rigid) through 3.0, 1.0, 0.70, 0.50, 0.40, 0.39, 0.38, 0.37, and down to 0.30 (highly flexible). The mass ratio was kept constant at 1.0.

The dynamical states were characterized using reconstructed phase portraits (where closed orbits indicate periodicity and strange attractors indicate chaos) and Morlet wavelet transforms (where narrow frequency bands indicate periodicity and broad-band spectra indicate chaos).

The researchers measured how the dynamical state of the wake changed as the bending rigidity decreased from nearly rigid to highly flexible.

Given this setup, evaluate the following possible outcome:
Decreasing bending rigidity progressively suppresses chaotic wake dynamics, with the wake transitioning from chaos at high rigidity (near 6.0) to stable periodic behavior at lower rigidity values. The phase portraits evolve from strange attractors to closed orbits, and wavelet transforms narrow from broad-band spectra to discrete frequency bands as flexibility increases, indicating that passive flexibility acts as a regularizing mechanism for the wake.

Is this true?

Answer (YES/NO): NO